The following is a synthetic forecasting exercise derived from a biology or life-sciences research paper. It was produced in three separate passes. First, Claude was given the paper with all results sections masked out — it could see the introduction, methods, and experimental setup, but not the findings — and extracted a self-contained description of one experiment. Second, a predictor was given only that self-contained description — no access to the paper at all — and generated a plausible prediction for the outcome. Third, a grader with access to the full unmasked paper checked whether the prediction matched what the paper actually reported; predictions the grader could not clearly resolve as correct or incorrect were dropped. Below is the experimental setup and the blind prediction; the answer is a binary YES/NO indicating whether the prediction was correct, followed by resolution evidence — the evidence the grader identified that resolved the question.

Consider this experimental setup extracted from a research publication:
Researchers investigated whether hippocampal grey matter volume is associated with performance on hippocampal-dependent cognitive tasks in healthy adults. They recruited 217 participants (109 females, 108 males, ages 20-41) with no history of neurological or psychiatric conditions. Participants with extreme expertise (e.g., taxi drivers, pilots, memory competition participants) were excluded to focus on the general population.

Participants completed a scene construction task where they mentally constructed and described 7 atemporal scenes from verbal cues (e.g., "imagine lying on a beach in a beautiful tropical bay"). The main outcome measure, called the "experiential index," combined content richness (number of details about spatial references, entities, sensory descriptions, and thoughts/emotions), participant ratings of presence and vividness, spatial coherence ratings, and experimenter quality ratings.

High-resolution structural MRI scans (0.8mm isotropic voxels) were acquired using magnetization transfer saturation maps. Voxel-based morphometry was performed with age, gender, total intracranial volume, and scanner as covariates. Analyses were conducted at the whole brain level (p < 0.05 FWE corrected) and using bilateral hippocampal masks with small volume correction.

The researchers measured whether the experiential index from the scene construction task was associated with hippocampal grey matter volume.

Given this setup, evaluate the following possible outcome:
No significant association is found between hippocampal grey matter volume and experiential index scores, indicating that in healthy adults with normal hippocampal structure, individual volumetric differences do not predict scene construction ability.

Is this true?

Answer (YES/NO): YES